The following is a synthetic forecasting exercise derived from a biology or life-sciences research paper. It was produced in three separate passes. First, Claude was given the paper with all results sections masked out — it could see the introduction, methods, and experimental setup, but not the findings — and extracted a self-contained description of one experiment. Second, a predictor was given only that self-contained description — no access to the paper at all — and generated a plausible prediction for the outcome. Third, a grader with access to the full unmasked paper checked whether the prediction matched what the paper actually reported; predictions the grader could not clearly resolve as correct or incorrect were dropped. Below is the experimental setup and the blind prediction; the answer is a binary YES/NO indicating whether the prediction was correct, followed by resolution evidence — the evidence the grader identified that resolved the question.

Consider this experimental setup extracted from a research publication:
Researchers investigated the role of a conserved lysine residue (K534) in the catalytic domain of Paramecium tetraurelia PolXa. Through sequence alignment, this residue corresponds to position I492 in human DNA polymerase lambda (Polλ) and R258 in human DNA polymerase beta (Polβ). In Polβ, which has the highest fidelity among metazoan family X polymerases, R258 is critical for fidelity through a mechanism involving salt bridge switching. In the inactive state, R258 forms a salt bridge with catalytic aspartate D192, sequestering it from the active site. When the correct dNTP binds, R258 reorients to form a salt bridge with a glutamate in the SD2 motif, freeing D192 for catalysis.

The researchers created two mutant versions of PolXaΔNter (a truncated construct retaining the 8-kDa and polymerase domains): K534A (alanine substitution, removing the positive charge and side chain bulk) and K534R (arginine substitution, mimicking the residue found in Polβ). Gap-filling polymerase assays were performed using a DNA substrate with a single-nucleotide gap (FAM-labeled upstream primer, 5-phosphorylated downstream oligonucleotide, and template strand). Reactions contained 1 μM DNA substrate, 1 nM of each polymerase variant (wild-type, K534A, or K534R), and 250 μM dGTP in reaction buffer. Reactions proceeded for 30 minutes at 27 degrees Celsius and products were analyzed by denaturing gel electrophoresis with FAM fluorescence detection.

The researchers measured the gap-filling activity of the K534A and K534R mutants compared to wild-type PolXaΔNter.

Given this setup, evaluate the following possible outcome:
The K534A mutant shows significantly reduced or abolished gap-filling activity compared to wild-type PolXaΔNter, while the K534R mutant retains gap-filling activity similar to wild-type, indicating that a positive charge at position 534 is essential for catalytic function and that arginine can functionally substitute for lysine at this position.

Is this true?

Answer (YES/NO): NO